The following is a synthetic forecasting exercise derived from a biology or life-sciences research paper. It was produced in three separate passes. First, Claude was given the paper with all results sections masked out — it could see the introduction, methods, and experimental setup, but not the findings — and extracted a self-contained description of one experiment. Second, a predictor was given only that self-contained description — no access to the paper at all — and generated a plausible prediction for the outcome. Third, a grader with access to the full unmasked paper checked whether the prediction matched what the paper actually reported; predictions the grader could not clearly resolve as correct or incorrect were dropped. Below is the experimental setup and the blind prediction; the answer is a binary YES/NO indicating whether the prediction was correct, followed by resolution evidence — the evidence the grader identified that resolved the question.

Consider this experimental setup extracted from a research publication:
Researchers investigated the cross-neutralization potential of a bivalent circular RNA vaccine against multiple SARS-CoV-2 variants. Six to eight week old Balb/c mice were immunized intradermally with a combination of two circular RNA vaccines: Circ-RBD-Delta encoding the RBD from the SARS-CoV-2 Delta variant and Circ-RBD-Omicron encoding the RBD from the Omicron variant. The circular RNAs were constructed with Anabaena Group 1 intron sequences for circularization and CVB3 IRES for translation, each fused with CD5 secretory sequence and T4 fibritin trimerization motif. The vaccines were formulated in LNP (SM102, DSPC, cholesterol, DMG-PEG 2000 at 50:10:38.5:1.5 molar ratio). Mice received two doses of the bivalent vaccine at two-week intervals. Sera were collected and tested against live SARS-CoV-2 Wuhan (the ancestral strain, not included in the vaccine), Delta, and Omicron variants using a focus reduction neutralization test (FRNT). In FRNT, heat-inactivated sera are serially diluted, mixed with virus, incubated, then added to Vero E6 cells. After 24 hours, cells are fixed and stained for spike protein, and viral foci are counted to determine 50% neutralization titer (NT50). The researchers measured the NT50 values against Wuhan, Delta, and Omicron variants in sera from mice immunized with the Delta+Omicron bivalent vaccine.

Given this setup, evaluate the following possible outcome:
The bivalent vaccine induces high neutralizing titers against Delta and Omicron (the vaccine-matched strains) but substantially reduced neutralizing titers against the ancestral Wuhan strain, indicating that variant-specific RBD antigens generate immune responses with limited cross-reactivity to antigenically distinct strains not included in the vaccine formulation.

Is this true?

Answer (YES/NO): NO